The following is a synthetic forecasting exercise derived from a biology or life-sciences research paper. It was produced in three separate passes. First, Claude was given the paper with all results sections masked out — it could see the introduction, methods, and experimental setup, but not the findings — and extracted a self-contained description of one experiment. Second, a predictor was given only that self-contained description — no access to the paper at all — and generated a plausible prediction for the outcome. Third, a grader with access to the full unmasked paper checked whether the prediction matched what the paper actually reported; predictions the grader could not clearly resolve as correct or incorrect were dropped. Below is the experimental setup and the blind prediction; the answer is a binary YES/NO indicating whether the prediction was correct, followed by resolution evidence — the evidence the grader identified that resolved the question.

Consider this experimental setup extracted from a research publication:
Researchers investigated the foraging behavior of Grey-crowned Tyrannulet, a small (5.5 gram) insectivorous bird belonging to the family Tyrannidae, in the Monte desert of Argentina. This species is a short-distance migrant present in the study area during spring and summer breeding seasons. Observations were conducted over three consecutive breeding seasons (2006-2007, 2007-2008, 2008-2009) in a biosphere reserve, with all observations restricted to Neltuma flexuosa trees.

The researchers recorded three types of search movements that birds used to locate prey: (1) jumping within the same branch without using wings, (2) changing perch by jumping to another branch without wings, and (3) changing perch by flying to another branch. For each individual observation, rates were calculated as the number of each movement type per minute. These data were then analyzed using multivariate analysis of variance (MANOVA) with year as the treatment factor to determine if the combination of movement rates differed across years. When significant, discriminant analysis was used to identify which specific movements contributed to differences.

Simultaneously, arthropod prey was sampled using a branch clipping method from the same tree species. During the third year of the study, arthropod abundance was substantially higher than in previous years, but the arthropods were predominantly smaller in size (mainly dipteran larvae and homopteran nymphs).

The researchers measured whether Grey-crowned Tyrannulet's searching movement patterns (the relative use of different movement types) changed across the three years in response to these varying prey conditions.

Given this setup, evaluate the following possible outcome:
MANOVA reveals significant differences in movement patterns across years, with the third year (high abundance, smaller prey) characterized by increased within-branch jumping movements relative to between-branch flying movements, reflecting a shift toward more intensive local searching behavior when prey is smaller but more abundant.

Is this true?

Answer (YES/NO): NO